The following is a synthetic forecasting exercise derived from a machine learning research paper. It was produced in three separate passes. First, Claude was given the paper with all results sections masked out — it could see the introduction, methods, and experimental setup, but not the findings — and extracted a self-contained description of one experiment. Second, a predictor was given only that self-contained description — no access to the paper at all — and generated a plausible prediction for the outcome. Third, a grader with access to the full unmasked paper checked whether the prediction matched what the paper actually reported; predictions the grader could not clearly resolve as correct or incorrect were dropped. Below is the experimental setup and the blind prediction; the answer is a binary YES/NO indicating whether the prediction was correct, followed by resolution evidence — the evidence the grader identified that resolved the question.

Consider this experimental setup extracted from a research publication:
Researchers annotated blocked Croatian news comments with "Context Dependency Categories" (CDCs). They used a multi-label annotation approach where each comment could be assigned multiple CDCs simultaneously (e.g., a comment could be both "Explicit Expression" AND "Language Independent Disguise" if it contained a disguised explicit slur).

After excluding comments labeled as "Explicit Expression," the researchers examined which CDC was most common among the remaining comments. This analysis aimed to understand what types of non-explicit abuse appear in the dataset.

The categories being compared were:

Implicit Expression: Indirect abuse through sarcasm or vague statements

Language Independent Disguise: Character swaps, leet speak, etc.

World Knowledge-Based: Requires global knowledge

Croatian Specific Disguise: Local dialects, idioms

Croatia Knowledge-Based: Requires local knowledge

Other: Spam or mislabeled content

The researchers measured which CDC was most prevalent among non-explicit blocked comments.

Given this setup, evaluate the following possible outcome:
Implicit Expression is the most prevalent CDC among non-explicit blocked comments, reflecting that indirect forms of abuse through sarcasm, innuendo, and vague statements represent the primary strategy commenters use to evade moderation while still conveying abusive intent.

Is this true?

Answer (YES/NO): YES